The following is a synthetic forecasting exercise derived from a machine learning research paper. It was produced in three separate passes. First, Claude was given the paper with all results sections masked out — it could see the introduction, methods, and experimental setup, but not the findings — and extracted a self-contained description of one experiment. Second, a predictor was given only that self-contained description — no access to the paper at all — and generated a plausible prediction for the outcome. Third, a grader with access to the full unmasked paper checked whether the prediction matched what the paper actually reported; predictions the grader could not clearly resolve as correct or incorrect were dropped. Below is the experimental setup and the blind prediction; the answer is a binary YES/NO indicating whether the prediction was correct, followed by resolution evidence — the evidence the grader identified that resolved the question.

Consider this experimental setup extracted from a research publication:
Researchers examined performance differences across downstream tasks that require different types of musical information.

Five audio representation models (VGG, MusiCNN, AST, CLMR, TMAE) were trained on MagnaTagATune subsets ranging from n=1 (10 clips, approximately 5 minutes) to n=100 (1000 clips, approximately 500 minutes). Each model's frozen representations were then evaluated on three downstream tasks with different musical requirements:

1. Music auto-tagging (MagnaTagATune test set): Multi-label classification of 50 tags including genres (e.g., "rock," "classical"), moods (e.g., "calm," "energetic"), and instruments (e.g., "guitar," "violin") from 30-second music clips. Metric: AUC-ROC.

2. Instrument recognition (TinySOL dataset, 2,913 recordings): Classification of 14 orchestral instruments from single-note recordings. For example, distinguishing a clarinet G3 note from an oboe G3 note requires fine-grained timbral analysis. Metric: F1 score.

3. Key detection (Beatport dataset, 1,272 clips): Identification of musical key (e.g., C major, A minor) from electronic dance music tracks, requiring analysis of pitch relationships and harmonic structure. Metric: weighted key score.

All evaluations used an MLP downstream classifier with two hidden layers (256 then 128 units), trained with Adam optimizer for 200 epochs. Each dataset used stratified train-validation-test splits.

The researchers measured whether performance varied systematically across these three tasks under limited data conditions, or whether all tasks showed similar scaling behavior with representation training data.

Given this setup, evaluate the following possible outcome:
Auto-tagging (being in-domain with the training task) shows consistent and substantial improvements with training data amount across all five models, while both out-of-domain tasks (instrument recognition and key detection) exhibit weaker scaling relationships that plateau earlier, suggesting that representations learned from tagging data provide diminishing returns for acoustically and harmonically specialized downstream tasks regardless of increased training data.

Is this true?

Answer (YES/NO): NO